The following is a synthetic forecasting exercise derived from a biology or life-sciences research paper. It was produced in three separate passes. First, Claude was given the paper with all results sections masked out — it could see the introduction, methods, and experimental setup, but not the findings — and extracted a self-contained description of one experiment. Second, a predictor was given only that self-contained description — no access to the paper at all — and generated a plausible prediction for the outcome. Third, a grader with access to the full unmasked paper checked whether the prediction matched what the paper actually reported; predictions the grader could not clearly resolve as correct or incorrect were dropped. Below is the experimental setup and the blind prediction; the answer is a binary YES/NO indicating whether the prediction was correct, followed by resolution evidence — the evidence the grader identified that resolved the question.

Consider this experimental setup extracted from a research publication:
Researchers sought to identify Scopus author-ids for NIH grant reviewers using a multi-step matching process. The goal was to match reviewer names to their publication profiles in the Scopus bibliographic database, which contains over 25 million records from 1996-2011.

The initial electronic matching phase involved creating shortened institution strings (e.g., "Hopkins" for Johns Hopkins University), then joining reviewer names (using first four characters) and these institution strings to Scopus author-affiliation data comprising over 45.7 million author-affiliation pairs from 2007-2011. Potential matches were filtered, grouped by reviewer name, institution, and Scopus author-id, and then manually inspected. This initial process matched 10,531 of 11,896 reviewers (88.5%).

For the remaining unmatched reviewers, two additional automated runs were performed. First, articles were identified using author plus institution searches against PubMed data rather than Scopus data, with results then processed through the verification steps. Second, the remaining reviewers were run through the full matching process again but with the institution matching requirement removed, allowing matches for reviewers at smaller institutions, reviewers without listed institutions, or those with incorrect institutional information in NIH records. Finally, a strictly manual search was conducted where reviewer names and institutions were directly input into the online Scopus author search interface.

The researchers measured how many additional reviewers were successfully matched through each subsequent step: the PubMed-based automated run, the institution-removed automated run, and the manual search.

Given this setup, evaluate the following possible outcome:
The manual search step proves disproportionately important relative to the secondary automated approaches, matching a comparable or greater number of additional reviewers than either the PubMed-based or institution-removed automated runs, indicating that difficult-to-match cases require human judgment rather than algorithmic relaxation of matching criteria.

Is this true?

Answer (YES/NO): NO